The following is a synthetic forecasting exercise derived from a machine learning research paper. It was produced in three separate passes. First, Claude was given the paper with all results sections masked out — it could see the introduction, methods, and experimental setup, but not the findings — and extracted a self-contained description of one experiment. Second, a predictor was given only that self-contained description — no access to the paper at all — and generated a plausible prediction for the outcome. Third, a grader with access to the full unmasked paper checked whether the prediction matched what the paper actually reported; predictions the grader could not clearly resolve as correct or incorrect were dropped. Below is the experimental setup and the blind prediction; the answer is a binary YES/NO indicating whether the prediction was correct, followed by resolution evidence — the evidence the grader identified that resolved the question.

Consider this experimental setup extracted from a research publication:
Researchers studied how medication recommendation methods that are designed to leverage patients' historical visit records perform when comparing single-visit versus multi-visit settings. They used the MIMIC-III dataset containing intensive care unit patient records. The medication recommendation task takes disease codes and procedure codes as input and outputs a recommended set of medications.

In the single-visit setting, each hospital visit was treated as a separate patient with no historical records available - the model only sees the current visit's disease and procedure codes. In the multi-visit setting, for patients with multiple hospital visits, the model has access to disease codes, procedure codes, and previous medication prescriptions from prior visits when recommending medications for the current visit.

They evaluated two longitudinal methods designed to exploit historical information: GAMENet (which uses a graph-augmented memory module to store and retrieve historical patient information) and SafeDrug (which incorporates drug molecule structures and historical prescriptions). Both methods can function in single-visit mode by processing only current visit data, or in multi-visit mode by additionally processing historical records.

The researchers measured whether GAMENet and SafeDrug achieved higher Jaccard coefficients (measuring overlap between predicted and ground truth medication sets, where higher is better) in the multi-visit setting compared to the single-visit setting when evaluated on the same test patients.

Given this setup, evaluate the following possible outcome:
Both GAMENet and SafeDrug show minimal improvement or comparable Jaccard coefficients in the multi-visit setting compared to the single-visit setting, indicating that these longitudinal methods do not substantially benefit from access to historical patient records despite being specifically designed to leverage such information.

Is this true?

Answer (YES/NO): NO